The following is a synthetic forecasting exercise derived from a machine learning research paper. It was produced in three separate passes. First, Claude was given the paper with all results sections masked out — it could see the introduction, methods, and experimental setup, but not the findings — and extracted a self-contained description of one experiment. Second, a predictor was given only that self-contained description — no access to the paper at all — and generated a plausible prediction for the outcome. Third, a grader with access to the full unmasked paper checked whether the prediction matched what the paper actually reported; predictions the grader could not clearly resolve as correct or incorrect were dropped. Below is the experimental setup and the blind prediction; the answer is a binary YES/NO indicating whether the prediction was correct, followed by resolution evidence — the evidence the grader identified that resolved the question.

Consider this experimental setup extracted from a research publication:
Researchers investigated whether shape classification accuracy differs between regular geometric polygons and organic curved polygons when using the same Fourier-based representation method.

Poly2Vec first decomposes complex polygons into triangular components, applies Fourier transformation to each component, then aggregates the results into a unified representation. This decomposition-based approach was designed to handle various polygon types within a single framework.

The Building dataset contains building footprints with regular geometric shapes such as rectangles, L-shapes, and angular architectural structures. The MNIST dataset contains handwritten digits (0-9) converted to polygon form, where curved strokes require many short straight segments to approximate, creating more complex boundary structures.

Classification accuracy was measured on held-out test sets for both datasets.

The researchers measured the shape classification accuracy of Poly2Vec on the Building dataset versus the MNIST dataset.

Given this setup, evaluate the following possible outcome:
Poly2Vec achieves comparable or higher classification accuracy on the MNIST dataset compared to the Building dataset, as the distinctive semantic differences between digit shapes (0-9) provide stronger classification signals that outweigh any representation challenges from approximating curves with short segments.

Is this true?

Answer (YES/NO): YES